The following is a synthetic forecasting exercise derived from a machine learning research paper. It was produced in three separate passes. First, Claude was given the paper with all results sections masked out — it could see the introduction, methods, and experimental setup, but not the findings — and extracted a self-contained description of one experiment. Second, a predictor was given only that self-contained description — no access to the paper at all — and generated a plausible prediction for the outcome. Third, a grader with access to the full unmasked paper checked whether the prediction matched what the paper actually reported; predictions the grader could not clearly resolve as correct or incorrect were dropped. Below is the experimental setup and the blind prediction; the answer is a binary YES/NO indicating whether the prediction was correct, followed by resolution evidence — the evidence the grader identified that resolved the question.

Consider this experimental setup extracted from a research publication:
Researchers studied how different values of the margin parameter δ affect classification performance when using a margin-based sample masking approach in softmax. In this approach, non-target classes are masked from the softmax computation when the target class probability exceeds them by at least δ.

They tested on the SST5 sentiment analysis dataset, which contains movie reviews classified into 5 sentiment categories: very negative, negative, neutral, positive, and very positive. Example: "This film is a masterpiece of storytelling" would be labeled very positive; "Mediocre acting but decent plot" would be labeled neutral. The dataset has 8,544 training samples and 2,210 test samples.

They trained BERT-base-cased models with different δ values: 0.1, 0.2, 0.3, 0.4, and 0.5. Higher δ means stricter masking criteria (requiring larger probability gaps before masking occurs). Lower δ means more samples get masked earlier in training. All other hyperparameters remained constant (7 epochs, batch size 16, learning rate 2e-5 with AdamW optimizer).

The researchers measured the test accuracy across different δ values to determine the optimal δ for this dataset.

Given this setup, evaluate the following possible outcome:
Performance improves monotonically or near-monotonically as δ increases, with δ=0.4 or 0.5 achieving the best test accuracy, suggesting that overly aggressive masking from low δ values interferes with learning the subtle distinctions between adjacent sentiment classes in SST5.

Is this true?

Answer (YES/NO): NO